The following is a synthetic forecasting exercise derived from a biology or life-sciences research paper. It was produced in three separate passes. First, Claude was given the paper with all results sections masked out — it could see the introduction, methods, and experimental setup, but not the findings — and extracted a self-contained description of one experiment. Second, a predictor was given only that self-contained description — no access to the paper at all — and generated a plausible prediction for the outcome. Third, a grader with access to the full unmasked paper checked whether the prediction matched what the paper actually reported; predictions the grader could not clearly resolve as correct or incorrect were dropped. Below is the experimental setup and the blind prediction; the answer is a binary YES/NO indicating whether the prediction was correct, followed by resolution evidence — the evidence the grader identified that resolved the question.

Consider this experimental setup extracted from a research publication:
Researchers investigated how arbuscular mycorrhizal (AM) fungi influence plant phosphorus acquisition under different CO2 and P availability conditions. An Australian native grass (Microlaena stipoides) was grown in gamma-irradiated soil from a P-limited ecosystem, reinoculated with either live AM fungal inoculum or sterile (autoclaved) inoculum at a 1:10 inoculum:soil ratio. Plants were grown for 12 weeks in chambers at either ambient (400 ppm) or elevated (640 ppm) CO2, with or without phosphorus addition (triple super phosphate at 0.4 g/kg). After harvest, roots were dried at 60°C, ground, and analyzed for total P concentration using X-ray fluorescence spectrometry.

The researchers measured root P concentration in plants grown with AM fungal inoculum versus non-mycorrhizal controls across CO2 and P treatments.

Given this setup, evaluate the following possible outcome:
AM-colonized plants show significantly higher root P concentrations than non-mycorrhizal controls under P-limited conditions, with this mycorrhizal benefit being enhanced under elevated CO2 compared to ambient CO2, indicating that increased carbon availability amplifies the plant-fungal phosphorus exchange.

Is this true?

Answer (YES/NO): NO